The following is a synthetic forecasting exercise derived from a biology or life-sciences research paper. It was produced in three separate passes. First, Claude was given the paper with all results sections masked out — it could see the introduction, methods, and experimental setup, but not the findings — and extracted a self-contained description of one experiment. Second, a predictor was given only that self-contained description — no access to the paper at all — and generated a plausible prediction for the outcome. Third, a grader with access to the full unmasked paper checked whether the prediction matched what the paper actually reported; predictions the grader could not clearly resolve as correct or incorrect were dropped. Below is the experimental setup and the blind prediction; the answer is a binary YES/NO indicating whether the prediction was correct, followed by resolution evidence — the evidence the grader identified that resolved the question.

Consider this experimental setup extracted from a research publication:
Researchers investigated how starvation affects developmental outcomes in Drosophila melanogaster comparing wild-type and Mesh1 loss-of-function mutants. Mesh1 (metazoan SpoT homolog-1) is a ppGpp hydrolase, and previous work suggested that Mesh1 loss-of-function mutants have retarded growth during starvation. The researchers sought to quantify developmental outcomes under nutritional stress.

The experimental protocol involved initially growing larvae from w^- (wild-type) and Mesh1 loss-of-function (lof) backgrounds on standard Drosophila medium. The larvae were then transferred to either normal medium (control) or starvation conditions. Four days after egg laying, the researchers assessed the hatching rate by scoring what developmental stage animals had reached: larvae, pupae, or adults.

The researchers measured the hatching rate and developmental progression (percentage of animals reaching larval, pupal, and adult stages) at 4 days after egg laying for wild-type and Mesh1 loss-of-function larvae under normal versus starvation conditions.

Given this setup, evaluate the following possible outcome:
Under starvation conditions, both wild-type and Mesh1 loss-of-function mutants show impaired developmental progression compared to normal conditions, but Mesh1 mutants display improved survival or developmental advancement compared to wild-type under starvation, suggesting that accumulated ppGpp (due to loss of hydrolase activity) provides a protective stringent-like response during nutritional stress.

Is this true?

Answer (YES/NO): NO